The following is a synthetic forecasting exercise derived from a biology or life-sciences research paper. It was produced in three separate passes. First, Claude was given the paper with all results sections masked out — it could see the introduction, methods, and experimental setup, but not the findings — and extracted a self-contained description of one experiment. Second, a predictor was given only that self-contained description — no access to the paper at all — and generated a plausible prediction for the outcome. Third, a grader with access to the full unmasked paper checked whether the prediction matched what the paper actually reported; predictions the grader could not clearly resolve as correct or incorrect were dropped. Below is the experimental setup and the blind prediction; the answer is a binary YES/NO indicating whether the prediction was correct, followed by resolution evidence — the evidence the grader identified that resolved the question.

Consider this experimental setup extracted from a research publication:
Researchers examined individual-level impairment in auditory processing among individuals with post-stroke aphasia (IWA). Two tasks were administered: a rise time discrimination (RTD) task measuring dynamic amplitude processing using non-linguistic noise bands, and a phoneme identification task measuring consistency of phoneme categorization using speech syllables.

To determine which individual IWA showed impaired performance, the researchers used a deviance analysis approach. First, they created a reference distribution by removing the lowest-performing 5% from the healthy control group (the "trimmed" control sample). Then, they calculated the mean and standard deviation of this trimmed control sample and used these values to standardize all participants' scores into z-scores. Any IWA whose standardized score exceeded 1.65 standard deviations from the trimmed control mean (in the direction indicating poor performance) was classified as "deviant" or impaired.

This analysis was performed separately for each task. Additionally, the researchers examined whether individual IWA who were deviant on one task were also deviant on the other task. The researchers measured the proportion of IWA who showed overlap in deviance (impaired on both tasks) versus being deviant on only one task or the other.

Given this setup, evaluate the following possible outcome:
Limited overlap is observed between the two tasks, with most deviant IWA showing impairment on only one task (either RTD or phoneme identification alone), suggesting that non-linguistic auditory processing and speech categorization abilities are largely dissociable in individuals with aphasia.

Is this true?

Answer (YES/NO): YES